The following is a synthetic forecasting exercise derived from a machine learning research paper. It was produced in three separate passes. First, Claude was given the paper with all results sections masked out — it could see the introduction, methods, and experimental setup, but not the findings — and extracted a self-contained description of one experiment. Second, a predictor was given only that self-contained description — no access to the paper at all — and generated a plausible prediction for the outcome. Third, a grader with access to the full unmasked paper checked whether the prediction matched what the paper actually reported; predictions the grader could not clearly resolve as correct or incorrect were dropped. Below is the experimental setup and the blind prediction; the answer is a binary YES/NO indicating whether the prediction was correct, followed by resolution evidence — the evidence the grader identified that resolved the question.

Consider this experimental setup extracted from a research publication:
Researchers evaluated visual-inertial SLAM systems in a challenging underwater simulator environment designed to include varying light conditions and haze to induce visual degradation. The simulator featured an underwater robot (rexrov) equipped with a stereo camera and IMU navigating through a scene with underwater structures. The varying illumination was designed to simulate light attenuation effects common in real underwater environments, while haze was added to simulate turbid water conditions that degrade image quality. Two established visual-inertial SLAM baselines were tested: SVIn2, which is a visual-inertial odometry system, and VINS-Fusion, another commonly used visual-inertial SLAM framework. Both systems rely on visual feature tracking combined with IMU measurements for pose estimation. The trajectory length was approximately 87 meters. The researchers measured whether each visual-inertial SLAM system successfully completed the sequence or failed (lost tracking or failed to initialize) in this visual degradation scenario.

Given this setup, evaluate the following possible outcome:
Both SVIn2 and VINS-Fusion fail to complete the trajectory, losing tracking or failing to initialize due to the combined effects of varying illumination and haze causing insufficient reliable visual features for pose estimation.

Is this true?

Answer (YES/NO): NO